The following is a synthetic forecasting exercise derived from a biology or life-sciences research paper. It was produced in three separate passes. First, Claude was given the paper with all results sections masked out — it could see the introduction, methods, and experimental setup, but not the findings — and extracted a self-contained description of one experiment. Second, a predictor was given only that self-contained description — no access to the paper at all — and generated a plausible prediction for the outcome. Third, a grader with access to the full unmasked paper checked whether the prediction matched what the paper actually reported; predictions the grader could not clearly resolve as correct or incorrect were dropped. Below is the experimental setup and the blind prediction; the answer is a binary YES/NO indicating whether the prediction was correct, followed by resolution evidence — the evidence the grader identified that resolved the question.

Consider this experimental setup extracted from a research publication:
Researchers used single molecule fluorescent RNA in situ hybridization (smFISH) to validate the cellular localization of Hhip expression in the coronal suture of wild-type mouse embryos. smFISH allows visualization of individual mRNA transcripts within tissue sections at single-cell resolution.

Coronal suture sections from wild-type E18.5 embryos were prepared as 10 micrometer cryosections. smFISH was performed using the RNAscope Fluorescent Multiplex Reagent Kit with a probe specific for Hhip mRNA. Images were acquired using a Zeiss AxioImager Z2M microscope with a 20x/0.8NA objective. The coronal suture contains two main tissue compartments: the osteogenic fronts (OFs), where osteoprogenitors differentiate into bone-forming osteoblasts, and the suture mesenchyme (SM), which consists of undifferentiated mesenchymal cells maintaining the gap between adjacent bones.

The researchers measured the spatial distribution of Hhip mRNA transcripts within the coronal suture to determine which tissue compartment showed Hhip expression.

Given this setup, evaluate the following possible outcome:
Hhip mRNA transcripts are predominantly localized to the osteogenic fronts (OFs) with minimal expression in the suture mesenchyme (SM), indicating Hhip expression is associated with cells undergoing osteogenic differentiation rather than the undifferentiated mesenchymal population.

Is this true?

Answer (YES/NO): NO